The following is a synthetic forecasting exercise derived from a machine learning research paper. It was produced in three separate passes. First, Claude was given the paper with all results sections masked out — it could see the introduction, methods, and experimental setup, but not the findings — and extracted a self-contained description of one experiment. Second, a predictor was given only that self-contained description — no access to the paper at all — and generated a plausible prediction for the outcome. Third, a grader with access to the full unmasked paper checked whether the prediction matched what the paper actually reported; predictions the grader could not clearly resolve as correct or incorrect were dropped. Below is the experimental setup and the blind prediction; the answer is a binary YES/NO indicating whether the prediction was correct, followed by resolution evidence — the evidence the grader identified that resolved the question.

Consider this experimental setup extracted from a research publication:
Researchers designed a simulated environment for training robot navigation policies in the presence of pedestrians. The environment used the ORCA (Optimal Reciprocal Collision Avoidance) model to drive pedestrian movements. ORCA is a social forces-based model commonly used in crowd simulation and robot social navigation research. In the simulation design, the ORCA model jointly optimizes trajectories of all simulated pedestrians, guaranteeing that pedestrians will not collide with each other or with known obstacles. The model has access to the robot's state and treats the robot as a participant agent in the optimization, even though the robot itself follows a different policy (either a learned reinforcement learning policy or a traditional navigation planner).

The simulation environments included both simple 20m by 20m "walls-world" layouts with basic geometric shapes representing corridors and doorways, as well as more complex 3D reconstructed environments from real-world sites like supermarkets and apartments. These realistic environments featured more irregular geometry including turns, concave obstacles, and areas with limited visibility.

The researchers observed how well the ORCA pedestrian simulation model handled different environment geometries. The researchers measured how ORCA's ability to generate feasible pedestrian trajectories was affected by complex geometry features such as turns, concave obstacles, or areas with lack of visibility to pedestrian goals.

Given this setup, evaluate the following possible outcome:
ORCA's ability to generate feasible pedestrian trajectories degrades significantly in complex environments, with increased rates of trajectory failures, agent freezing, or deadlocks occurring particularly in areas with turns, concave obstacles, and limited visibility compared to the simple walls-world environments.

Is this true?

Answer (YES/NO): NO